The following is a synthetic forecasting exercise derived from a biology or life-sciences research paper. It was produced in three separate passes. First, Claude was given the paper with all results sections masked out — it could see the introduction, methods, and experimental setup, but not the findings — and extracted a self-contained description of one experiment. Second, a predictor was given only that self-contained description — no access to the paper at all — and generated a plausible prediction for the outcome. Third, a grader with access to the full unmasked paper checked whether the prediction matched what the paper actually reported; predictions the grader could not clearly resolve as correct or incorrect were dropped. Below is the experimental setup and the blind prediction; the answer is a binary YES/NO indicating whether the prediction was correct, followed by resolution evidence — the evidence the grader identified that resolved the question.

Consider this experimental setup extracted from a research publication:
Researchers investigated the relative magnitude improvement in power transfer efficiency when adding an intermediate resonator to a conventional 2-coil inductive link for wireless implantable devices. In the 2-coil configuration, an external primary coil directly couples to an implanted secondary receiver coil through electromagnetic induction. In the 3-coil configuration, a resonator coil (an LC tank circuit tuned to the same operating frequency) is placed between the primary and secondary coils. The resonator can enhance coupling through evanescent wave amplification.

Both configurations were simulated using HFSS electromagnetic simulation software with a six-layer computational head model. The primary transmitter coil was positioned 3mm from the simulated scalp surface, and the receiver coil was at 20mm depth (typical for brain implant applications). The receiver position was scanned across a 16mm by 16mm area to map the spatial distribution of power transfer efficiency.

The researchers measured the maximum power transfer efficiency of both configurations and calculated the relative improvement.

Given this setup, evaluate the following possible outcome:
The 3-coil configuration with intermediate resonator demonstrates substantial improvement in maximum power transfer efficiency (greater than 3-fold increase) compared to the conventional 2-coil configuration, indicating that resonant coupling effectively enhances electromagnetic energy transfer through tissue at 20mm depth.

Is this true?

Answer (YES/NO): NO